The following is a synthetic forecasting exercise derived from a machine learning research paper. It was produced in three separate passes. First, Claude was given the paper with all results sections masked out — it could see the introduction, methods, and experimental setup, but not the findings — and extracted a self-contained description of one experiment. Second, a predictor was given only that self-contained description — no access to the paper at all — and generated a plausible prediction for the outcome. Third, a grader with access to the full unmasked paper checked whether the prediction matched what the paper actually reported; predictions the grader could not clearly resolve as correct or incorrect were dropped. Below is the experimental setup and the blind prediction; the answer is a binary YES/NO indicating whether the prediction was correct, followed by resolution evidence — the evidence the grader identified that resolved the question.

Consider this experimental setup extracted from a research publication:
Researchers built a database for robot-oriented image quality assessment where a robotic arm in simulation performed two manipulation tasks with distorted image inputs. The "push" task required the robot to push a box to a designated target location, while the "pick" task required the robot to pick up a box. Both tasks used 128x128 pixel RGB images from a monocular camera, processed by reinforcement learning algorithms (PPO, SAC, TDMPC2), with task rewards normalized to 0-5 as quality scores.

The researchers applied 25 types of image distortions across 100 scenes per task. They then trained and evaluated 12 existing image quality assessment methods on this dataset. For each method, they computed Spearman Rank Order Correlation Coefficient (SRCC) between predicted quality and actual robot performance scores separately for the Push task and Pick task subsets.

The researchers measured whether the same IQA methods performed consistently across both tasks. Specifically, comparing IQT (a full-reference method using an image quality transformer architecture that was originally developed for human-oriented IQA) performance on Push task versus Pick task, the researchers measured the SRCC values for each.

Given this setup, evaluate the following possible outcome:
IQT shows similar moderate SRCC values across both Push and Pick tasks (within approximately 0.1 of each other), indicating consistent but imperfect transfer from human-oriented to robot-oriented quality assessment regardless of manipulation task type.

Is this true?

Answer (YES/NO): NO